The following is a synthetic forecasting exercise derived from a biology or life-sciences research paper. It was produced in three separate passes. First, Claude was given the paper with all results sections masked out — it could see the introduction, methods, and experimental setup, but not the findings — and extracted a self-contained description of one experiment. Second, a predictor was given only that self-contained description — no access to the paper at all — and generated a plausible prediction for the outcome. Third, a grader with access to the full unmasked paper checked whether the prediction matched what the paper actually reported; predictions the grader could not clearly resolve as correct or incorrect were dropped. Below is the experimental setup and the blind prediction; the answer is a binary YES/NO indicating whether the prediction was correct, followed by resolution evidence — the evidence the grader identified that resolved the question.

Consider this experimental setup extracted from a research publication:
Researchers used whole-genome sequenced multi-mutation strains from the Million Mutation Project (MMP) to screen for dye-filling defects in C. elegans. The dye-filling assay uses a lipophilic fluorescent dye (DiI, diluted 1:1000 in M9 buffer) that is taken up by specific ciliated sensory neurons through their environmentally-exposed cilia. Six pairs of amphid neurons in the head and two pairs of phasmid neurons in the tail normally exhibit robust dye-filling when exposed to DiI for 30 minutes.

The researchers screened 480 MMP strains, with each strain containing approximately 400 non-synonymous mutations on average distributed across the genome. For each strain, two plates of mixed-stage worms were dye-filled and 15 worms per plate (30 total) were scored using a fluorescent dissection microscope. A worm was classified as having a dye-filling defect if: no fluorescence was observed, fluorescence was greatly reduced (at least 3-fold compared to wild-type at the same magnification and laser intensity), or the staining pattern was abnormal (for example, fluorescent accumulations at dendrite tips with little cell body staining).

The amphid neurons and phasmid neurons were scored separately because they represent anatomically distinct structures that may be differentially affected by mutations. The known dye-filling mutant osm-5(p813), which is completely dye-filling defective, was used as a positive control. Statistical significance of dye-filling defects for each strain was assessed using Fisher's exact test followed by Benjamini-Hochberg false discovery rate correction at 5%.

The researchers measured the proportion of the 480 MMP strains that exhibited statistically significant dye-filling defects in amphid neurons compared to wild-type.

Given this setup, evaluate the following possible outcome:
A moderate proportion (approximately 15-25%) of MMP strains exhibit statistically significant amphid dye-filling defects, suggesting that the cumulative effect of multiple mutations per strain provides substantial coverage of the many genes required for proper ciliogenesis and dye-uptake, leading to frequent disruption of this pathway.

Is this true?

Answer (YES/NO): NO